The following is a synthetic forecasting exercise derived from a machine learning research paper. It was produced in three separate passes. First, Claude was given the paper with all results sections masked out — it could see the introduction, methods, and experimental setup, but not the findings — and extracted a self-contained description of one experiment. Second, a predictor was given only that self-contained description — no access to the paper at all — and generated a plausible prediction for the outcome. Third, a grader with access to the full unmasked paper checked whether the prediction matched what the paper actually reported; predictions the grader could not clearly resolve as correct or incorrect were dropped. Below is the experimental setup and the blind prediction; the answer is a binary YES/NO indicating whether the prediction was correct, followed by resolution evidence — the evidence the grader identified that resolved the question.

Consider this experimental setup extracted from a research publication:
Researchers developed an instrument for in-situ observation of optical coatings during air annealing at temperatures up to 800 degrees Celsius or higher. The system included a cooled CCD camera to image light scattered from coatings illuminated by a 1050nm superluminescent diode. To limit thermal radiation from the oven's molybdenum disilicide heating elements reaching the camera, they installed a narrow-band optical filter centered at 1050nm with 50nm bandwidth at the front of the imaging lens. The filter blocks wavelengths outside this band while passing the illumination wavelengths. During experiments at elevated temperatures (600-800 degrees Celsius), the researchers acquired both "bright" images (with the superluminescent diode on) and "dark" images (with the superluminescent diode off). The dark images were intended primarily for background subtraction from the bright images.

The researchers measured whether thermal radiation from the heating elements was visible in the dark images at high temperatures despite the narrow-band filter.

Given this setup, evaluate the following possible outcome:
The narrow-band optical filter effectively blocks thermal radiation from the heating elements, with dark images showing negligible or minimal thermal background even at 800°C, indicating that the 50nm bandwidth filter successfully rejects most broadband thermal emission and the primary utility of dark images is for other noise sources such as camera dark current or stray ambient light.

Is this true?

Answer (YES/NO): NO